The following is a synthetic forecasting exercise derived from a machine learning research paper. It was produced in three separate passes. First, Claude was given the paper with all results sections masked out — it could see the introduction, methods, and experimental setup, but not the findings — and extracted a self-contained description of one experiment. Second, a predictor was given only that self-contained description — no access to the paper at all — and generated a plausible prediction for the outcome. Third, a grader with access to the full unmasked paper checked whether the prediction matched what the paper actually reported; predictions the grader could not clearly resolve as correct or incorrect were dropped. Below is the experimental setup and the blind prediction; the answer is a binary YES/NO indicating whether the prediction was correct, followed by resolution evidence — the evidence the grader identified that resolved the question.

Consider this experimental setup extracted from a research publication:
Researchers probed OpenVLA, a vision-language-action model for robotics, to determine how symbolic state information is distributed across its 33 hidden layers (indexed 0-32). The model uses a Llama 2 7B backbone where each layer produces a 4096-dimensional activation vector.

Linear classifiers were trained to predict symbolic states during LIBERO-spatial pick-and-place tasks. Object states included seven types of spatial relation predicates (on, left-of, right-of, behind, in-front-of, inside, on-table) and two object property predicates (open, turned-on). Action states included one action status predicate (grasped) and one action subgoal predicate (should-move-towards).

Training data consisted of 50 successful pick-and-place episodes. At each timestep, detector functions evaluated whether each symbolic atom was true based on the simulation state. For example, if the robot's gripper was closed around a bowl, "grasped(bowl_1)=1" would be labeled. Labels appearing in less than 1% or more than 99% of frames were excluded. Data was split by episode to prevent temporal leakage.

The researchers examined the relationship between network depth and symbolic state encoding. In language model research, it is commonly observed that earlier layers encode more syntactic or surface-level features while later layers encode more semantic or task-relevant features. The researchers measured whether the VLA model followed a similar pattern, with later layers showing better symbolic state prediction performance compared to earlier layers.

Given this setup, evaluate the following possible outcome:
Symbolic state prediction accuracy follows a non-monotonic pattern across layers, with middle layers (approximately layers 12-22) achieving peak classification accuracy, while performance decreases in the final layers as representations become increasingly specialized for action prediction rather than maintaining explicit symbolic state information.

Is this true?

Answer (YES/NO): NO